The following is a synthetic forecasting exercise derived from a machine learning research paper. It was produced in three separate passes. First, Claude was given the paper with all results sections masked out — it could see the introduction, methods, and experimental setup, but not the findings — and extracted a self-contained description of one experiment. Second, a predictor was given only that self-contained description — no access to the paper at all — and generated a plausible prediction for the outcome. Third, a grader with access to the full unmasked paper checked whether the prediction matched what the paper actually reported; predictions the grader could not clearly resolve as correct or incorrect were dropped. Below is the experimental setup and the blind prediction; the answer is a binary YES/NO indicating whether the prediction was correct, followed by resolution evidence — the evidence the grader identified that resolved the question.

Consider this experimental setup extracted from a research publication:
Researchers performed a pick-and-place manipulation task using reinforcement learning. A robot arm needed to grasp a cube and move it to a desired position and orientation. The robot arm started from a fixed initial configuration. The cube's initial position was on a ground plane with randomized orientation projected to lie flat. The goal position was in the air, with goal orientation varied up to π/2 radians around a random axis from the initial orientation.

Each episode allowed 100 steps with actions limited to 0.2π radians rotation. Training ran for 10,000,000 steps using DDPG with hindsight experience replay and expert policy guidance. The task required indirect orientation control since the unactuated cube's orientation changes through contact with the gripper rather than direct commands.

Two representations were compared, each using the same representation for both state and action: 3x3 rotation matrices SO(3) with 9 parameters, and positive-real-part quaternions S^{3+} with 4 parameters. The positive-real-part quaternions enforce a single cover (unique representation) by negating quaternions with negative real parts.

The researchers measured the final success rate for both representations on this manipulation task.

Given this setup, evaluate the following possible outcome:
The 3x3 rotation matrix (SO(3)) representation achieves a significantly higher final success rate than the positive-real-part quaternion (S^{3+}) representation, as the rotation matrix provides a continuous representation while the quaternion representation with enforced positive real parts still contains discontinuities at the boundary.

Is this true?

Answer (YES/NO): NO